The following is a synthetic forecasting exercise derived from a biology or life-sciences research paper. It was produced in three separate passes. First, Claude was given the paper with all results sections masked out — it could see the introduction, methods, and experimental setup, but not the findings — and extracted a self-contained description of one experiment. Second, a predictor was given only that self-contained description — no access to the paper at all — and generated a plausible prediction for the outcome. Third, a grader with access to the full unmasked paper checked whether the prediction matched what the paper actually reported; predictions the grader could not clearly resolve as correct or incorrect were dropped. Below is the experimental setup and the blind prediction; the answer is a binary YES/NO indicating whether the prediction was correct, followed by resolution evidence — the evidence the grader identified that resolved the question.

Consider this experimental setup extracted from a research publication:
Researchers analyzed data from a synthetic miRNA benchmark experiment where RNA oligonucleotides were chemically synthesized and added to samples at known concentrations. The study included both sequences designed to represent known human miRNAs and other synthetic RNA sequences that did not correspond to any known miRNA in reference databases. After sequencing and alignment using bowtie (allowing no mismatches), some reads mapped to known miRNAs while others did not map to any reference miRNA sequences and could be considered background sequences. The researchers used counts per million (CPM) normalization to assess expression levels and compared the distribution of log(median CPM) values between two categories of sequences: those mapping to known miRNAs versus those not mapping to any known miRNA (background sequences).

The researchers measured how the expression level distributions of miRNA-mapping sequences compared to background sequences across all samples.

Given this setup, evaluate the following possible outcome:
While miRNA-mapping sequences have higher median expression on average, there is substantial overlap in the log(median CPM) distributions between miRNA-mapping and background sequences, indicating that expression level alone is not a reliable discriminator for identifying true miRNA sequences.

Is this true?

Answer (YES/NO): NO